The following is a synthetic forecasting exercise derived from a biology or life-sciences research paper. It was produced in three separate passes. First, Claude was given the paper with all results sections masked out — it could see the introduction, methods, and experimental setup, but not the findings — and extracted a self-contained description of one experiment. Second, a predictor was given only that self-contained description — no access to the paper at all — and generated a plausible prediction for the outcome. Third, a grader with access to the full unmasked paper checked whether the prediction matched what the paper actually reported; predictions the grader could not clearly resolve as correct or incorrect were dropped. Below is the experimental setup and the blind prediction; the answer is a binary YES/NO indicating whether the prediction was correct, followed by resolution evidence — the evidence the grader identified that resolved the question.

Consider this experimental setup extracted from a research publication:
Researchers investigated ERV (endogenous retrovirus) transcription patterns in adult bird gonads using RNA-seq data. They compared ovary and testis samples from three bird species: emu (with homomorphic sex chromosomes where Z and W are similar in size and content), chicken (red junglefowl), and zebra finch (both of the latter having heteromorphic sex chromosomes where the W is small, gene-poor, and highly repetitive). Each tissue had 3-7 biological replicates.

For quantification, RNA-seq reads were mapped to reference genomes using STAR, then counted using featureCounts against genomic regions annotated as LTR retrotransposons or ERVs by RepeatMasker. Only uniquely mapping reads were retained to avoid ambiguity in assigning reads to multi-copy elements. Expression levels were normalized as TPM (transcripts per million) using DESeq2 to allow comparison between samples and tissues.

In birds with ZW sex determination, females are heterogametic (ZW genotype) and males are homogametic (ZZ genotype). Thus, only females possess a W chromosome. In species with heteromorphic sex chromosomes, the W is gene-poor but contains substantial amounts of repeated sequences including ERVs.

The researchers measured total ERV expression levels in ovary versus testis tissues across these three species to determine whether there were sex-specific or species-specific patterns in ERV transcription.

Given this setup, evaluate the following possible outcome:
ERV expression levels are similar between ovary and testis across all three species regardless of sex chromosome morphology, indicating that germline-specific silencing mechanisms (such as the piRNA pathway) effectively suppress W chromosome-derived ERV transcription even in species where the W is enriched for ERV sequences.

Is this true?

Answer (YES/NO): NO